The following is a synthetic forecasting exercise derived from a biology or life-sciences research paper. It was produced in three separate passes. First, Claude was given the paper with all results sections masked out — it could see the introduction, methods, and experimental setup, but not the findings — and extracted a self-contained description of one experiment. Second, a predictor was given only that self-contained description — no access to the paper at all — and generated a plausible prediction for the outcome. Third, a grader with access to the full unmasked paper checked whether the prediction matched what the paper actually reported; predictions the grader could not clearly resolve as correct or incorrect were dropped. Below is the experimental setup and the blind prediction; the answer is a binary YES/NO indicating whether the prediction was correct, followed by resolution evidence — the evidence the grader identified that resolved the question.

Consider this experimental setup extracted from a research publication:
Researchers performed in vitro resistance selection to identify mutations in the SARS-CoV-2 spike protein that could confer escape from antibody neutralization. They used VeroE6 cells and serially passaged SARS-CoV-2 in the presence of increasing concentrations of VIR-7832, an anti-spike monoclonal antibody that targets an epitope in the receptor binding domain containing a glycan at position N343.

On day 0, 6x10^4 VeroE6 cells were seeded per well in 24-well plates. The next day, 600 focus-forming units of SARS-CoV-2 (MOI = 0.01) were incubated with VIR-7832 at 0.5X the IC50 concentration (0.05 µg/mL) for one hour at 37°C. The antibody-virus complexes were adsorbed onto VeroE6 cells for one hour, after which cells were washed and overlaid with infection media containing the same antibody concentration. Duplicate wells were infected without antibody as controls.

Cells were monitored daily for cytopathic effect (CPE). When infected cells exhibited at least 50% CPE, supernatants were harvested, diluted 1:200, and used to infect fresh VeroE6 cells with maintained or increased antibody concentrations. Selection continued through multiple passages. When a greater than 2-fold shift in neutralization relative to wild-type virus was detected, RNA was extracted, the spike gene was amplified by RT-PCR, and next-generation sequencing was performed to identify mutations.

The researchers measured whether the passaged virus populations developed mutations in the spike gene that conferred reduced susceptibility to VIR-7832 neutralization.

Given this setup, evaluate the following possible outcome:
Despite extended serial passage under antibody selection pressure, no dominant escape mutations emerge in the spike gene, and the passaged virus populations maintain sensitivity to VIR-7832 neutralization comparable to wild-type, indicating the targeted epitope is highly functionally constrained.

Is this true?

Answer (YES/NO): NO